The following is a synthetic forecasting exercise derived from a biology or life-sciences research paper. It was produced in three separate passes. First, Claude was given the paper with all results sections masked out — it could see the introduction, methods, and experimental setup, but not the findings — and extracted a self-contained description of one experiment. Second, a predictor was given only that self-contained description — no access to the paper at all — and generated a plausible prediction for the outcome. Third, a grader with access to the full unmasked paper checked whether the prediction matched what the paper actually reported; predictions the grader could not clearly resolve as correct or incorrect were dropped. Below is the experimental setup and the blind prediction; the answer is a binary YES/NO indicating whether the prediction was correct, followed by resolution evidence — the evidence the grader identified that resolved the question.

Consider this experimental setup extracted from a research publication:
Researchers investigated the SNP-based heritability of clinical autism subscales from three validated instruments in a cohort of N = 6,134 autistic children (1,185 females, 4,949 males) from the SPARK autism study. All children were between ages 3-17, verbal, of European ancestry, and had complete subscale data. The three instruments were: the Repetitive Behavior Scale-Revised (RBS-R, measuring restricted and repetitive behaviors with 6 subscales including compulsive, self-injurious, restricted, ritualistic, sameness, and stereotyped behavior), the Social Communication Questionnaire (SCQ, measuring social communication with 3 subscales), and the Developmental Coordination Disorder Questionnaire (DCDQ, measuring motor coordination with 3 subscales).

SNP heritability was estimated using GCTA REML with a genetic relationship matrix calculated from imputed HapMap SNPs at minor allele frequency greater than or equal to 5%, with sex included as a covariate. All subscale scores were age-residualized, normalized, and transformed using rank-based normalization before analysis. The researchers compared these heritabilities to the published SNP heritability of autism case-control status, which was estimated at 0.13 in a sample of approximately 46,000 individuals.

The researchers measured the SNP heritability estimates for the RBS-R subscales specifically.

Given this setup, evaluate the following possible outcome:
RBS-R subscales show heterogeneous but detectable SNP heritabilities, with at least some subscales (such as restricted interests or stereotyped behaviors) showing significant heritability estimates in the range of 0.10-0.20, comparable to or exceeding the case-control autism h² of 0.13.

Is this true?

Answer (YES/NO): YES